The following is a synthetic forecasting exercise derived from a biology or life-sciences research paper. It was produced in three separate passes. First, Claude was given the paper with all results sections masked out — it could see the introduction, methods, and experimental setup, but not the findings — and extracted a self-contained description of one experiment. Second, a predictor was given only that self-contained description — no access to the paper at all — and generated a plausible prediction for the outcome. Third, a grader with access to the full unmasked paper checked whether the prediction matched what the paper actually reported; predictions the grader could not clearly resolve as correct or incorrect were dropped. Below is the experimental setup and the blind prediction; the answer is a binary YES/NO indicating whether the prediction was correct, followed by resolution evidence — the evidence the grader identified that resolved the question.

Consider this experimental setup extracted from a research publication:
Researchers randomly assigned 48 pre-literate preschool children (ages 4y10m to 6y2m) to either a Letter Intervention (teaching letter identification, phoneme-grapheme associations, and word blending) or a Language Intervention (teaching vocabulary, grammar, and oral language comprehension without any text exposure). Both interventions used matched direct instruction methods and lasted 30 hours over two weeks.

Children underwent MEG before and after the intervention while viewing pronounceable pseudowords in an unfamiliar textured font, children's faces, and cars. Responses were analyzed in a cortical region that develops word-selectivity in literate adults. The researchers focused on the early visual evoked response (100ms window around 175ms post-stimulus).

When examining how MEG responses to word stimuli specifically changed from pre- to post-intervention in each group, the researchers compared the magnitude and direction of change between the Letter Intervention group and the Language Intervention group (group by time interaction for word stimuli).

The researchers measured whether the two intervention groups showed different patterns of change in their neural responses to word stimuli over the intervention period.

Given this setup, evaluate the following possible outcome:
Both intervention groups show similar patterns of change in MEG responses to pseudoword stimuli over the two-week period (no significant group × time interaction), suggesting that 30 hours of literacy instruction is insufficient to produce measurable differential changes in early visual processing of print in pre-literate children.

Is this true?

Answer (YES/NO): NO